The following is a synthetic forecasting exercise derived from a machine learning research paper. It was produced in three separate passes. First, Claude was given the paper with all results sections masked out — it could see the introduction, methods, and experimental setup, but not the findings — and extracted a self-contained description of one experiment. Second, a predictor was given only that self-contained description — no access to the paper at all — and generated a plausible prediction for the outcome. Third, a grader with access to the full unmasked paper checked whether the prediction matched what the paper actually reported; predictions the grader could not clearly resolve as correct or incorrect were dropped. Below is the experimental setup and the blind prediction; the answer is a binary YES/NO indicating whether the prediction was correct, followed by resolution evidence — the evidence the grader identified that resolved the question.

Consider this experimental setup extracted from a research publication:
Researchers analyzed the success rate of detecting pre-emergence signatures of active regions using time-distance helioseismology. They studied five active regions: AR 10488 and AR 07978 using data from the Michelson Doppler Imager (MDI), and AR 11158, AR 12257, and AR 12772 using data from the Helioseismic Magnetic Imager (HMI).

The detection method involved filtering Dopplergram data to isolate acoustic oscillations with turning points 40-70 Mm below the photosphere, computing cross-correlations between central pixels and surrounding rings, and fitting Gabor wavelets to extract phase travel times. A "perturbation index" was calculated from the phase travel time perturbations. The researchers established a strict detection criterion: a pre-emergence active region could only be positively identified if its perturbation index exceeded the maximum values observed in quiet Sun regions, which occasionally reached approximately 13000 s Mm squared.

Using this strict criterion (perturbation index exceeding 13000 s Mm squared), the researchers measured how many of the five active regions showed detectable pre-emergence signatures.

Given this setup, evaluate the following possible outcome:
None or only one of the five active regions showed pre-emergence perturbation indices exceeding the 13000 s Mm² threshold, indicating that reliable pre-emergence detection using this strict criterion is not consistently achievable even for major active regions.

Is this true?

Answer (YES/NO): NO